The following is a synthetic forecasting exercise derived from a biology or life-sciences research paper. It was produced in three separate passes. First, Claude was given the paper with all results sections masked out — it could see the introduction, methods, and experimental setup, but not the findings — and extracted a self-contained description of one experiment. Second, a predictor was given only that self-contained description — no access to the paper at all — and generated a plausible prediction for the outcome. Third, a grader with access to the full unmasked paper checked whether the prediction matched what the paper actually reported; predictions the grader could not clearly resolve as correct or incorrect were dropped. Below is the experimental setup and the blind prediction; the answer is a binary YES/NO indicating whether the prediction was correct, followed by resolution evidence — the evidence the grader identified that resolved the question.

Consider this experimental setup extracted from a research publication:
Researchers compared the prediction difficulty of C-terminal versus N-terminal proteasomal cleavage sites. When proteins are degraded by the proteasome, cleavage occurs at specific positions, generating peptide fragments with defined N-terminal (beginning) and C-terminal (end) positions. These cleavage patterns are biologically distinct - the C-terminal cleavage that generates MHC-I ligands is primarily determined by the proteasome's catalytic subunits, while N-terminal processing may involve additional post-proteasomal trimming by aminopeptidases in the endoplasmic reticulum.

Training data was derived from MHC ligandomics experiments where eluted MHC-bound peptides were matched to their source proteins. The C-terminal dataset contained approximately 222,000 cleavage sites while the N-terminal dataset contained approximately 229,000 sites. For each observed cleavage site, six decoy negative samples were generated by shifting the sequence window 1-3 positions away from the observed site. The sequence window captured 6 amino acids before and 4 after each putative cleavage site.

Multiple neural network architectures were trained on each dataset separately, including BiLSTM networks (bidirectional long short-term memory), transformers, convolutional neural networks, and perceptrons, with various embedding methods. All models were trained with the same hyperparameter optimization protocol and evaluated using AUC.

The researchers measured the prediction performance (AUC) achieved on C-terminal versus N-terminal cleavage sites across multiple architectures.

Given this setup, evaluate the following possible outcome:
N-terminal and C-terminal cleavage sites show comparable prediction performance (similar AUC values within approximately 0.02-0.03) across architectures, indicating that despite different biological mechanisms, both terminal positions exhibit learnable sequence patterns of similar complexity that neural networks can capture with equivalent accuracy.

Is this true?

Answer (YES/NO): NO